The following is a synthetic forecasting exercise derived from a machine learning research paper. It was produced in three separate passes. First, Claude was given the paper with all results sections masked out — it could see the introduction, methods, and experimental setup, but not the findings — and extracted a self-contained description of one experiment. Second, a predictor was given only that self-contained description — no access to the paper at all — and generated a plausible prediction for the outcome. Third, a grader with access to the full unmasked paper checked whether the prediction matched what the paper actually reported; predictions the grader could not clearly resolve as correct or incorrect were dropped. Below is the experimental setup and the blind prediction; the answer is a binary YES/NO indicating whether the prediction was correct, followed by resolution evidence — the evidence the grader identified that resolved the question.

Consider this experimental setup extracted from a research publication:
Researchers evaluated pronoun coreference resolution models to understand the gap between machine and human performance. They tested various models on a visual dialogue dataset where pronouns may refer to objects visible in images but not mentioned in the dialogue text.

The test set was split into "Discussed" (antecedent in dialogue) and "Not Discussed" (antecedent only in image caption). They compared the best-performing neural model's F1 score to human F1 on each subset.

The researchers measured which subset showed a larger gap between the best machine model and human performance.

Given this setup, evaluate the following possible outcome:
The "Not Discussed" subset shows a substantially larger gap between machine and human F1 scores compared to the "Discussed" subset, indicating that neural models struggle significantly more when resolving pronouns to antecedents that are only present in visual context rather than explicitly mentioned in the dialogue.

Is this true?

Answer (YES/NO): YES